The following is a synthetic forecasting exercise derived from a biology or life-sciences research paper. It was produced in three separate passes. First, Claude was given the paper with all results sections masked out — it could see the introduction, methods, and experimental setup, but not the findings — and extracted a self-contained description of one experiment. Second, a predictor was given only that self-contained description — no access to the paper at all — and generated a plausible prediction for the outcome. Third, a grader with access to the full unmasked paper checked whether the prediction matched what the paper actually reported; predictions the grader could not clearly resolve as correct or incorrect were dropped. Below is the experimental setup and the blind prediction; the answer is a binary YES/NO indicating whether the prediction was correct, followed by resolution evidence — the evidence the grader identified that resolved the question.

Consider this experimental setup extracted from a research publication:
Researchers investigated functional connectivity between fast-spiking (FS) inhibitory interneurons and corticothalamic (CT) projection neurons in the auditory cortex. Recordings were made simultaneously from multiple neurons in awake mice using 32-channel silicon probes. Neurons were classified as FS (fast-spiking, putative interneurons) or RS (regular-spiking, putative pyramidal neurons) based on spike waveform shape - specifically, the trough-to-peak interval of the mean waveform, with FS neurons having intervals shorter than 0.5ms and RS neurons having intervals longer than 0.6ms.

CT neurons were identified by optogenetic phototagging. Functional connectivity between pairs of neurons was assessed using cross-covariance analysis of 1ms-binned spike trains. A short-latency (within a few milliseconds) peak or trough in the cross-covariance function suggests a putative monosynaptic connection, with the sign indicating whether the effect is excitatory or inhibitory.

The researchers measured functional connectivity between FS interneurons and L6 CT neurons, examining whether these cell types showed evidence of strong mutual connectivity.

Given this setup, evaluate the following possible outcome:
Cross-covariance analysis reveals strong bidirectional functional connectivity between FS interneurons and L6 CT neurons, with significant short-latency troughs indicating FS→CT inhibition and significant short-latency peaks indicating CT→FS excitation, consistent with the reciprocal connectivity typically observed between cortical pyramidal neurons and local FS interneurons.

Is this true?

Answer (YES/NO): NO